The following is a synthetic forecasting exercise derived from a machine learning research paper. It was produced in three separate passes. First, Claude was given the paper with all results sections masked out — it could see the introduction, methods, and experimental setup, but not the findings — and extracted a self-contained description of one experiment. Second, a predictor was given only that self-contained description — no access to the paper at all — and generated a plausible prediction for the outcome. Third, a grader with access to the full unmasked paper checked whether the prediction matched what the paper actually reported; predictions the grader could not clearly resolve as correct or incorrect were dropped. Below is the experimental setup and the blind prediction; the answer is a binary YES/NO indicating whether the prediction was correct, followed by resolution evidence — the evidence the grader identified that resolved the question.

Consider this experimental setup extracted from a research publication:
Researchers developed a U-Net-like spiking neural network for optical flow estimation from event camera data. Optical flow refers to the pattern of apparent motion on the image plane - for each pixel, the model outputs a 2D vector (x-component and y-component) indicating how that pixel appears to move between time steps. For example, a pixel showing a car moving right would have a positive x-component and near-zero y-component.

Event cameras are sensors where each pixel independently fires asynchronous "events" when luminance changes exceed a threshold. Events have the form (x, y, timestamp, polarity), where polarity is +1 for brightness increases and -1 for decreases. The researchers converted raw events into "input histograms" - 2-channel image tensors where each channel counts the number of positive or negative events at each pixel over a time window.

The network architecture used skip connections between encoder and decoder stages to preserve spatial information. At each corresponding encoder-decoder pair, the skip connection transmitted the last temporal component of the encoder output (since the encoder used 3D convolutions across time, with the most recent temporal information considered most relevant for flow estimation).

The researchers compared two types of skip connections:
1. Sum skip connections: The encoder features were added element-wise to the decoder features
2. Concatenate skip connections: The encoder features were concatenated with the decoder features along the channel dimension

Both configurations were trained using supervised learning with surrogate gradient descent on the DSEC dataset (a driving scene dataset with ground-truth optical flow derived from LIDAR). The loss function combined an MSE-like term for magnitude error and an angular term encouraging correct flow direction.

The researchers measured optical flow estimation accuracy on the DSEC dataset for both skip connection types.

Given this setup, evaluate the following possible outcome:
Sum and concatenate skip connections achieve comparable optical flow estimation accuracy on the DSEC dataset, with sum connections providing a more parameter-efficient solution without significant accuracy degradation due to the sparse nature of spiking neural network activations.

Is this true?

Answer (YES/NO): NO